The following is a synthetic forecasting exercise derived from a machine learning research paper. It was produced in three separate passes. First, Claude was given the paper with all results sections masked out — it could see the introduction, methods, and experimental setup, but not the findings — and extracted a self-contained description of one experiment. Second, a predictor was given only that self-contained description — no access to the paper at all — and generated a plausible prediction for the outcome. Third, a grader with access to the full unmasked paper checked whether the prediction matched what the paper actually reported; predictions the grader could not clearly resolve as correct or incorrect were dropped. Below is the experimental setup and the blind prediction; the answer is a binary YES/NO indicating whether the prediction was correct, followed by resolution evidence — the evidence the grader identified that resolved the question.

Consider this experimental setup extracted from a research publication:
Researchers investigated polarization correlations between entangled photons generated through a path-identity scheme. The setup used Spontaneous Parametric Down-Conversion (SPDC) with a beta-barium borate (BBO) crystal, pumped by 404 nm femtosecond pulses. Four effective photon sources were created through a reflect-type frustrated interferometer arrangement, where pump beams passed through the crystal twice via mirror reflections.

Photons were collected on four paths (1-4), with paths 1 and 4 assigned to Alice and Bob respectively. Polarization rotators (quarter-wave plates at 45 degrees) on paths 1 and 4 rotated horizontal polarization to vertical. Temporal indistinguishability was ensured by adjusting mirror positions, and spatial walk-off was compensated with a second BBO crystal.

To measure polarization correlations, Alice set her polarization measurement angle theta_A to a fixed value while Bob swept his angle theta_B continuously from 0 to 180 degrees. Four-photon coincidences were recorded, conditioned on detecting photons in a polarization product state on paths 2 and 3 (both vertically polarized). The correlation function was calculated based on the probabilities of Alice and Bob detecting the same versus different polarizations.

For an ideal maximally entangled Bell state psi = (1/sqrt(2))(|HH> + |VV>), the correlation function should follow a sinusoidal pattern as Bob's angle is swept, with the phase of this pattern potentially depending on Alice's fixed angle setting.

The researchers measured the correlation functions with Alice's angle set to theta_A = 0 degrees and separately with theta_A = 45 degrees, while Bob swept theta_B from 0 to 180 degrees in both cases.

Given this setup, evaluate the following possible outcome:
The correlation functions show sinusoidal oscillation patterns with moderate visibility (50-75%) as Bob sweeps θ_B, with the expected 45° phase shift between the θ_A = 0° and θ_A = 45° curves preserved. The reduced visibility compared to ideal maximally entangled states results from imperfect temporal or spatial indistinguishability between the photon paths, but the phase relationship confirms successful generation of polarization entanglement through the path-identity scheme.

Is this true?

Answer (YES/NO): NO